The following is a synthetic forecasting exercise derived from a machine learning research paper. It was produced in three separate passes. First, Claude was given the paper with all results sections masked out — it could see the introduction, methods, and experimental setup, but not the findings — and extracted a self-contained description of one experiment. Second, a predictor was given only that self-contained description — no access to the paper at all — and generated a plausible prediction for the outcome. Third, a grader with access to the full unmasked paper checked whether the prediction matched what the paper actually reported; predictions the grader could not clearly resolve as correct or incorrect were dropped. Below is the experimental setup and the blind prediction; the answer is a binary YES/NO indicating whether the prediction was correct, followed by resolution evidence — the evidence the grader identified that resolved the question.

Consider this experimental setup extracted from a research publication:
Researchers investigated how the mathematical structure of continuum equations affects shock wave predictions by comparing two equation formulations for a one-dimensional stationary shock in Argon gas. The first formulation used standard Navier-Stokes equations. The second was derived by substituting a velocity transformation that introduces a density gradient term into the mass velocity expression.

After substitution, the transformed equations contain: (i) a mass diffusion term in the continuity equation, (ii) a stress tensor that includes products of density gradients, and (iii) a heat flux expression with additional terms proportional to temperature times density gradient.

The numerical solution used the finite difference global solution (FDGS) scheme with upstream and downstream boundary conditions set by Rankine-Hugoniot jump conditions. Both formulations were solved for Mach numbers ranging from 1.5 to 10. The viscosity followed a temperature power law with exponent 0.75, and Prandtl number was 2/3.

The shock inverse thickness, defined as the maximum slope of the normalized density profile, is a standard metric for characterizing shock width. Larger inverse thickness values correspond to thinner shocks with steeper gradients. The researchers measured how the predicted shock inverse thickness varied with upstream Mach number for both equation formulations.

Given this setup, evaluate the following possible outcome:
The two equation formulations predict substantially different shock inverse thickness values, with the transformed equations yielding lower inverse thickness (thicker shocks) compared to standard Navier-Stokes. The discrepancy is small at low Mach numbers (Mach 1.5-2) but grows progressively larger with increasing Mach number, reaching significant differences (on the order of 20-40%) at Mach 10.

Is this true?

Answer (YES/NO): NO